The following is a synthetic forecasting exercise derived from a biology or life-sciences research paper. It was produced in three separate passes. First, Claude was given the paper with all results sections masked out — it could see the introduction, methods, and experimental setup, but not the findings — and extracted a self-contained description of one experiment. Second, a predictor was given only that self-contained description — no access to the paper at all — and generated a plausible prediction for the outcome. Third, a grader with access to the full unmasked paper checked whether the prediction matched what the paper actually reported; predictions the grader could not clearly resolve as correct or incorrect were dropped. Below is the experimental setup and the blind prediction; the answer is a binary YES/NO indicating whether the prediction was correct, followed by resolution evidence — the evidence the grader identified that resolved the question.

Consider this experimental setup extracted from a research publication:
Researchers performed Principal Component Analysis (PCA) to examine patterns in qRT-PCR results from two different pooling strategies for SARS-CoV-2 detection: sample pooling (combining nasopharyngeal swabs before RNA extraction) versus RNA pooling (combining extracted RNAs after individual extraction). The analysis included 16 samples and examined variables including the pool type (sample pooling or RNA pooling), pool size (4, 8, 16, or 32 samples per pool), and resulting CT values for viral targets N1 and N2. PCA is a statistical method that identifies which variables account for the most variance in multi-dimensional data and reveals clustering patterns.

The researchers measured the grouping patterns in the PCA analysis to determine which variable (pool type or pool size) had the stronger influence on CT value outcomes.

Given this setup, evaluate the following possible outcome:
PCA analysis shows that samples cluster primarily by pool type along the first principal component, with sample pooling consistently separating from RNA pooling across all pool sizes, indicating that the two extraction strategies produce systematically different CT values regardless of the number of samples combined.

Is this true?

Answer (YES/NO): NO